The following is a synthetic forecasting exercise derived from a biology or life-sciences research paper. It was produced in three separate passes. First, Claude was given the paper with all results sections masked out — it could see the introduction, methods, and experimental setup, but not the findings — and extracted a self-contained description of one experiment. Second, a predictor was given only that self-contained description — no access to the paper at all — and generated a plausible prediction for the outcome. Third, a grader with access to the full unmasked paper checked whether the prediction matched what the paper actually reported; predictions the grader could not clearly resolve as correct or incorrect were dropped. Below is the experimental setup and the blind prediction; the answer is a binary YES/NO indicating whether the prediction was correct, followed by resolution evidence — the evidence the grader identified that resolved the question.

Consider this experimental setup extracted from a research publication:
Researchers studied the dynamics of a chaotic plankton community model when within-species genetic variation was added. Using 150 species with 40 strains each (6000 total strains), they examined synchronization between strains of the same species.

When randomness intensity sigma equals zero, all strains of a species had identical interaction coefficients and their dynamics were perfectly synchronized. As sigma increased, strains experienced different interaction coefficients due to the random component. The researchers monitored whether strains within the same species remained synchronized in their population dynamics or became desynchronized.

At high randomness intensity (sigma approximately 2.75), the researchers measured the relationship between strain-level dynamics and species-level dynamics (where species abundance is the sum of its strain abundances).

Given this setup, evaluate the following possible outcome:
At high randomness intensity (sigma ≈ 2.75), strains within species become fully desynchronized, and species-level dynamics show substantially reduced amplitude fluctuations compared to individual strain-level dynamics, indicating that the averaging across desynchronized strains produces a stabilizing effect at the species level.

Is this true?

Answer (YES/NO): YES